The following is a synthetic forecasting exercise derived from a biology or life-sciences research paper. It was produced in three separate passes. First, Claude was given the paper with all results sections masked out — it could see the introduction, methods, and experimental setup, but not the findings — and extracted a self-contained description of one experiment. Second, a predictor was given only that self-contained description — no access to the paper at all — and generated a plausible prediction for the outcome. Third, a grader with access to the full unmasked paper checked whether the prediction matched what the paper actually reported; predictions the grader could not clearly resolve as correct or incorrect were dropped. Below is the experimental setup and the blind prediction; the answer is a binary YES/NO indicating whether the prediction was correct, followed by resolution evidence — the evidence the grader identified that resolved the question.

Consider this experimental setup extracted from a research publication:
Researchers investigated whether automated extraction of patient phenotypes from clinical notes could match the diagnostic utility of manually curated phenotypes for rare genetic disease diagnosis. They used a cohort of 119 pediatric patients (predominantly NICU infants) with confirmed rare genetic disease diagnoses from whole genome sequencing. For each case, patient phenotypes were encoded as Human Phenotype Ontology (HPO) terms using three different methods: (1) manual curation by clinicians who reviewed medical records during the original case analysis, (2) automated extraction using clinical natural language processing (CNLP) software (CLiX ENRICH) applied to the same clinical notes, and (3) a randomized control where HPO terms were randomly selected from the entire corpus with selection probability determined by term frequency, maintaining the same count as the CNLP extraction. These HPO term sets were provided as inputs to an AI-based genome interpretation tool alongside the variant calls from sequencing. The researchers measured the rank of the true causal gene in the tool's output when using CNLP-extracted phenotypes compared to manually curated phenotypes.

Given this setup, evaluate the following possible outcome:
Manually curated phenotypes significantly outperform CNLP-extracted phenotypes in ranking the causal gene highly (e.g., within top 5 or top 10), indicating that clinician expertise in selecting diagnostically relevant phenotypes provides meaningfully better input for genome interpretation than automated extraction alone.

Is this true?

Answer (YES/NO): NO